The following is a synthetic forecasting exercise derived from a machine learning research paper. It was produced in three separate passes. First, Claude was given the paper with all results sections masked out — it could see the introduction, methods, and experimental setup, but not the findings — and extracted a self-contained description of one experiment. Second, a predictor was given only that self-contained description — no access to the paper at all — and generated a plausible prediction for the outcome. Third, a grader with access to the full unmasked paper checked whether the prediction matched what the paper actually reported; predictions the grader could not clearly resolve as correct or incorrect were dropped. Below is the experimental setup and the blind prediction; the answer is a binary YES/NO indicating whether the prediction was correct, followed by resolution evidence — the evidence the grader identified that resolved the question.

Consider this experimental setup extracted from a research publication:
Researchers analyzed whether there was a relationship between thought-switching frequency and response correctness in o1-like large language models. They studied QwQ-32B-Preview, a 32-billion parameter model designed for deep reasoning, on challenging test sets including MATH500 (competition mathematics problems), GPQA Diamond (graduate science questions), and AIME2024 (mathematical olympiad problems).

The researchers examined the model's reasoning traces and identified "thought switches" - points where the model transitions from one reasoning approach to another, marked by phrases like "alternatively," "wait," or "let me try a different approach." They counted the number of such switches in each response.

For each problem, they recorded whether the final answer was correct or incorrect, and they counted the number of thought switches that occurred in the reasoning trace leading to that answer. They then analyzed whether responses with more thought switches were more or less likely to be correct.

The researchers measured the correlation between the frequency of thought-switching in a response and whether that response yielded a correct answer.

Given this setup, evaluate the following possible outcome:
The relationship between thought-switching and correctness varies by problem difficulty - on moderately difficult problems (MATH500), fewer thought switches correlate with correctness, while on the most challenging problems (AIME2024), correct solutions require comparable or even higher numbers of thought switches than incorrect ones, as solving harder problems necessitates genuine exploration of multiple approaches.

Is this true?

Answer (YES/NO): NO